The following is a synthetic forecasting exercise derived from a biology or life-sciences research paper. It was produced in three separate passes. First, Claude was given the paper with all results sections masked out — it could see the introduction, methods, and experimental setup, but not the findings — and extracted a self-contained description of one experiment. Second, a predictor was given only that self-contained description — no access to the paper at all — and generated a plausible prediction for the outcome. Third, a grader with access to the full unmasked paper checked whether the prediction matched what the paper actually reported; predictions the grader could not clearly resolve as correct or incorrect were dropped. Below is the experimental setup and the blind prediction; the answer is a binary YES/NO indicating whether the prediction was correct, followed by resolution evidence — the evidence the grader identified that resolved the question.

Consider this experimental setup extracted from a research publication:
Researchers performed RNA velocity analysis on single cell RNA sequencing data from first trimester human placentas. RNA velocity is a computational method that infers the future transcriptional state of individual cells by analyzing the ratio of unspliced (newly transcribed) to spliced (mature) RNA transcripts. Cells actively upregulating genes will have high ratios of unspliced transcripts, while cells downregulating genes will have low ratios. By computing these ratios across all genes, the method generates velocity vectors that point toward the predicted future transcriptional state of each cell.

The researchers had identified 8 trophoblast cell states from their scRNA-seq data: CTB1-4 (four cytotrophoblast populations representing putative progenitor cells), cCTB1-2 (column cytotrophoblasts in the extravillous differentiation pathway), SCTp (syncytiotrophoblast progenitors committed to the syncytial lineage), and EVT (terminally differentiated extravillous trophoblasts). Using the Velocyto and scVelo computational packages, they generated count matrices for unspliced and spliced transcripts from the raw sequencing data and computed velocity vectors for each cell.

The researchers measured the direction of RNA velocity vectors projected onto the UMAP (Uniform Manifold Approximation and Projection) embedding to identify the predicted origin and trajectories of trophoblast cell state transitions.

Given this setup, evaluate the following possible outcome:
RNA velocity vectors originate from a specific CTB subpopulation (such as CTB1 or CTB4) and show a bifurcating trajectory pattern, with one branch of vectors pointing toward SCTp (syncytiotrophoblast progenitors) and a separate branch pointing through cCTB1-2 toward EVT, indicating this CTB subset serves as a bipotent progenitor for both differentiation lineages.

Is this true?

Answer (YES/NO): NO